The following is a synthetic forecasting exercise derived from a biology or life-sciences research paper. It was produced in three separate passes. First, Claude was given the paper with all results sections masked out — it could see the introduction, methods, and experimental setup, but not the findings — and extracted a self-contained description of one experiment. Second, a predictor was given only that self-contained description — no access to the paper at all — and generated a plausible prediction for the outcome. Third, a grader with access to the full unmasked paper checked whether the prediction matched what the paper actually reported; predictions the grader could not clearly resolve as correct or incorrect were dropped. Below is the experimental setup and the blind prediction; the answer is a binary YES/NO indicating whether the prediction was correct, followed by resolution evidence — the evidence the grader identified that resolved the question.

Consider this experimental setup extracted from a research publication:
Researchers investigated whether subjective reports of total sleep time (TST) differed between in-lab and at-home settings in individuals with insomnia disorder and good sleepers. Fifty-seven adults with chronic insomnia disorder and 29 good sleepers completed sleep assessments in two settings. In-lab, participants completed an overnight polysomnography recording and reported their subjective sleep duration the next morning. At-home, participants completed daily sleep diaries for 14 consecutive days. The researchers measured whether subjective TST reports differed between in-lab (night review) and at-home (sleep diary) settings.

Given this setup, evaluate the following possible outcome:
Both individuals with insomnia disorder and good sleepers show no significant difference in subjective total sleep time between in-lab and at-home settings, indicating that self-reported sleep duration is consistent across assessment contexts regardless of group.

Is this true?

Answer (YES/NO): NO